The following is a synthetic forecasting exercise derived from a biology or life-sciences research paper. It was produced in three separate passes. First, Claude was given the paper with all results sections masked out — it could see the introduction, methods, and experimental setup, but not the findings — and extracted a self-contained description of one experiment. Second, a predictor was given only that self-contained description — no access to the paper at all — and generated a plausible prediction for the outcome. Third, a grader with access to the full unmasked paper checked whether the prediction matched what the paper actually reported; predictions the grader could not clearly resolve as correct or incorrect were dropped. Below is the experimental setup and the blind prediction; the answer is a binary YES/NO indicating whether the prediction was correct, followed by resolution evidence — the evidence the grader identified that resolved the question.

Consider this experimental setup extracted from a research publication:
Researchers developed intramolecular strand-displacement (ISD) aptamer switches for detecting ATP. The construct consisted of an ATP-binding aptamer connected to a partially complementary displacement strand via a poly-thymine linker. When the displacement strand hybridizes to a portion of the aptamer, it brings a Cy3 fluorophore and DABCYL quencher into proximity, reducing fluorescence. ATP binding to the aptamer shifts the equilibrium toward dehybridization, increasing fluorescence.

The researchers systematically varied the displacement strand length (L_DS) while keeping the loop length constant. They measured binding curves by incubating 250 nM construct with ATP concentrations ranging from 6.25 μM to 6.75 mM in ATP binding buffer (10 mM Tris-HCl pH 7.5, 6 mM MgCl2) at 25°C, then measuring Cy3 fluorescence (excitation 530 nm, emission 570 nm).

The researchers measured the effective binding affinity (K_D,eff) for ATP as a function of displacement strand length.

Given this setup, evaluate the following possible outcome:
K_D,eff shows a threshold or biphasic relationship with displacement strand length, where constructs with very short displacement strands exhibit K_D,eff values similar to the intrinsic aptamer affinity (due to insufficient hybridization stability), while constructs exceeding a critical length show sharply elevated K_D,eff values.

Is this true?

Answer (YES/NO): NO